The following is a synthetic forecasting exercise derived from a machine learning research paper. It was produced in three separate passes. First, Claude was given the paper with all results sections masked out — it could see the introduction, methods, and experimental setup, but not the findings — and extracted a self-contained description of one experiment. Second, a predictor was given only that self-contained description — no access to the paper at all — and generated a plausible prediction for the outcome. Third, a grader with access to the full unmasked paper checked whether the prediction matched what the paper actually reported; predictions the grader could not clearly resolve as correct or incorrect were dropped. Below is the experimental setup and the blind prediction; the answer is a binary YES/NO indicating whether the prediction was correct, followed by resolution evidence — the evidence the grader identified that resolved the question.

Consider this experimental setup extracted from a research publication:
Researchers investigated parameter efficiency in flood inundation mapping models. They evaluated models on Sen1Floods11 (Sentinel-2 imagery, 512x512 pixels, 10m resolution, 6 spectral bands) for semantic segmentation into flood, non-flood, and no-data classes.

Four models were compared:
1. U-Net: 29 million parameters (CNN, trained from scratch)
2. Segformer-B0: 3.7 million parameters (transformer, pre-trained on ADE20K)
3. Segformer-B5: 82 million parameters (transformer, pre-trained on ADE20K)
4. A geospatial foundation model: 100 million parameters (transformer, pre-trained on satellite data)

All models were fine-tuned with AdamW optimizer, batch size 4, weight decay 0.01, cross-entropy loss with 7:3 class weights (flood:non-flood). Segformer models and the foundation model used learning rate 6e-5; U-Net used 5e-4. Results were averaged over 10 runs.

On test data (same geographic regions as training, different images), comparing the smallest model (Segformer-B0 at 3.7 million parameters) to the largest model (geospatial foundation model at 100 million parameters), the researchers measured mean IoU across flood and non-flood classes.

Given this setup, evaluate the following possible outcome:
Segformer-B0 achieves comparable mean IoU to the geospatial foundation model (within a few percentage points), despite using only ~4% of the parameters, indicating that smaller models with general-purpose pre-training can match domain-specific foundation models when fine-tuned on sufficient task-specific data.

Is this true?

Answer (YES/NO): YES